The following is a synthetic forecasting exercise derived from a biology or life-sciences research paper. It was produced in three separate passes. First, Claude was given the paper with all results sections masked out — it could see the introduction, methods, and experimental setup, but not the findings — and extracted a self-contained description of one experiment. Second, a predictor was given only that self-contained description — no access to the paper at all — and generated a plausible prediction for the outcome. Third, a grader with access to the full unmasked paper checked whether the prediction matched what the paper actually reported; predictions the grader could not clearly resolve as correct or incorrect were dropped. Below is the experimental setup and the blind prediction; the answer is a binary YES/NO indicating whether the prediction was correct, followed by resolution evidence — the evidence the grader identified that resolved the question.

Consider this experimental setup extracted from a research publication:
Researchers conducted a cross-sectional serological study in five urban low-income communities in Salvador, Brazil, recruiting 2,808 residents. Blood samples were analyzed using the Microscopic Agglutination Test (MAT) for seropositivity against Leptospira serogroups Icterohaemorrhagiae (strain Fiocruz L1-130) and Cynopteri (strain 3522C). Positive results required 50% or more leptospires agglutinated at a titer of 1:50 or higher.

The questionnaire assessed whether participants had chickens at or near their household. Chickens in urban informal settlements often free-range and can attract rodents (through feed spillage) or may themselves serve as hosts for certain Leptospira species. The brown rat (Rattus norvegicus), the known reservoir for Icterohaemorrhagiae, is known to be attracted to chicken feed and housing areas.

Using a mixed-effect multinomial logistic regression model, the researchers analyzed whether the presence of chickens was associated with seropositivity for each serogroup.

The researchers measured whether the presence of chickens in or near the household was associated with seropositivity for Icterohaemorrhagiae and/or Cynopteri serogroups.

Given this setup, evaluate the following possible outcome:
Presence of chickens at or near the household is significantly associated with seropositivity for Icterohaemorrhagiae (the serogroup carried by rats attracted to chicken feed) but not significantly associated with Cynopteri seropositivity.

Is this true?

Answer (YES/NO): NO